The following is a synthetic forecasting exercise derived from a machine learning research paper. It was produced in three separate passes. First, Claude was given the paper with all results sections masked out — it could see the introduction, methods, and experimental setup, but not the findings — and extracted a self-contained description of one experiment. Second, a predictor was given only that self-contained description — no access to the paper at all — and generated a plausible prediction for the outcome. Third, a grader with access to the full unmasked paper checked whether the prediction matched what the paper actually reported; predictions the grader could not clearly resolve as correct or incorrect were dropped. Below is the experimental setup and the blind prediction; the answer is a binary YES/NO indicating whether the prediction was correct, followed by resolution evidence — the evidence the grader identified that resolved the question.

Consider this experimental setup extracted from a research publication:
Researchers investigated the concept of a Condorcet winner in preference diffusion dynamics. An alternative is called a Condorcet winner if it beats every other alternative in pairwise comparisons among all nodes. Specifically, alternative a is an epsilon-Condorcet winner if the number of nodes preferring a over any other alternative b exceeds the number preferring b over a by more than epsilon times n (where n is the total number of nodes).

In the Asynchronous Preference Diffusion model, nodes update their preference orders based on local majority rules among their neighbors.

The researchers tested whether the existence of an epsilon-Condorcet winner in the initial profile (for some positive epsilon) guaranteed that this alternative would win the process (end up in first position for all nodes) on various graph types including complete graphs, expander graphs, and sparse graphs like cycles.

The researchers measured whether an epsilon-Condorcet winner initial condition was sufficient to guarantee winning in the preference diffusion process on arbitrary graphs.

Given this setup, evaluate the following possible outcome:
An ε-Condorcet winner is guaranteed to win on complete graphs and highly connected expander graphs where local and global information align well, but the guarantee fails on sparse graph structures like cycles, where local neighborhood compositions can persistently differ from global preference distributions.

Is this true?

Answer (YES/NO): YES